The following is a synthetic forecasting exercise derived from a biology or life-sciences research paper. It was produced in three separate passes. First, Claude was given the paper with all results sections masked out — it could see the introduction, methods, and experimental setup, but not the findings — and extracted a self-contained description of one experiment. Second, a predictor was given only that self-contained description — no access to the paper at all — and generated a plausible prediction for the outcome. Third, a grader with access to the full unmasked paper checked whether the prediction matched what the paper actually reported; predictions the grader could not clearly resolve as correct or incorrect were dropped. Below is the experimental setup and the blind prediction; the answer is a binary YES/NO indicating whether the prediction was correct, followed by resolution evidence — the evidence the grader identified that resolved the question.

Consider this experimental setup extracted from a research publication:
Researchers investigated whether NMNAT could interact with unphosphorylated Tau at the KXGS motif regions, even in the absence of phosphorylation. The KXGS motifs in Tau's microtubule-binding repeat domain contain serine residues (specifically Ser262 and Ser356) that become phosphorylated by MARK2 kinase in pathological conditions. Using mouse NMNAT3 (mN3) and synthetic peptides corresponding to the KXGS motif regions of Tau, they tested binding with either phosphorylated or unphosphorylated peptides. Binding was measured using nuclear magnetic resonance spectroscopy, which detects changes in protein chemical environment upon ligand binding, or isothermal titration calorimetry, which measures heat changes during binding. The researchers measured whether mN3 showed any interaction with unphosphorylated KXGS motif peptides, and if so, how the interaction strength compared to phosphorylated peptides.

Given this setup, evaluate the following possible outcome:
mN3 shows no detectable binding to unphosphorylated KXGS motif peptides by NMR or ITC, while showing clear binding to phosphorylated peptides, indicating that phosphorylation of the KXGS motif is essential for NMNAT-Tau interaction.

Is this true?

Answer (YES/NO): NO